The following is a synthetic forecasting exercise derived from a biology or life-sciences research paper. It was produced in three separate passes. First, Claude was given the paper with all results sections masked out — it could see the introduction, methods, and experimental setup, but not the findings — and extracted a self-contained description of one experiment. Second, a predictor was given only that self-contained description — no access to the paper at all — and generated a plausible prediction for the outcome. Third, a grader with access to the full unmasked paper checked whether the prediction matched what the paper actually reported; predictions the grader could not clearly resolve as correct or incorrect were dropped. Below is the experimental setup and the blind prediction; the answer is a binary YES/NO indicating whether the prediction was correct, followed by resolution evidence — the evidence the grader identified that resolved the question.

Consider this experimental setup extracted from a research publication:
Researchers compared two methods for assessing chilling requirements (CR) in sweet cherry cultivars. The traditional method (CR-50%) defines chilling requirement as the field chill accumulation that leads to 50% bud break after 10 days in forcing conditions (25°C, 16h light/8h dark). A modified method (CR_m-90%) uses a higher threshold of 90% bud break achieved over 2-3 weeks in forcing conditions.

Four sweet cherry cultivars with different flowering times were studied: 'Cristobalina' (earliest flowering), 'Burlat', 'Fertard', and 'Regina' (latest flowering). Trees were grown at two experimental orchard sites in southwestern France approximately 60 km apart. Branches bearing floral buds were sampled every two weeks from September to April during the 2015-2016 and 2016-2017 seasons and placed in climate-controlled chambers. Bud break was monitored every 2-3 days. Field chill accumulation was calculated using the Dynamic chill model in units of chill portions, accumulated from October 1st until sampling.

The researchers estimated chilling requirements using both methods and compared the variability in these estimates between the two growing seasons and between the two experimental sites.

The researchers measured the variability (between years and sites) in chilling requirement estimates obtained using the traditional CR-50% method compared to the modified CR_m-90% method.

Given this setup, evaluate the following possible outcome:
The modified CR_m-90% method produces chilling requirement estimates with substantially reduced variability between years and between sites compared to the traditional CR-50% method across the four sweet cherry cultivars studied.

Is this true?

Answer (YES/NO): NO